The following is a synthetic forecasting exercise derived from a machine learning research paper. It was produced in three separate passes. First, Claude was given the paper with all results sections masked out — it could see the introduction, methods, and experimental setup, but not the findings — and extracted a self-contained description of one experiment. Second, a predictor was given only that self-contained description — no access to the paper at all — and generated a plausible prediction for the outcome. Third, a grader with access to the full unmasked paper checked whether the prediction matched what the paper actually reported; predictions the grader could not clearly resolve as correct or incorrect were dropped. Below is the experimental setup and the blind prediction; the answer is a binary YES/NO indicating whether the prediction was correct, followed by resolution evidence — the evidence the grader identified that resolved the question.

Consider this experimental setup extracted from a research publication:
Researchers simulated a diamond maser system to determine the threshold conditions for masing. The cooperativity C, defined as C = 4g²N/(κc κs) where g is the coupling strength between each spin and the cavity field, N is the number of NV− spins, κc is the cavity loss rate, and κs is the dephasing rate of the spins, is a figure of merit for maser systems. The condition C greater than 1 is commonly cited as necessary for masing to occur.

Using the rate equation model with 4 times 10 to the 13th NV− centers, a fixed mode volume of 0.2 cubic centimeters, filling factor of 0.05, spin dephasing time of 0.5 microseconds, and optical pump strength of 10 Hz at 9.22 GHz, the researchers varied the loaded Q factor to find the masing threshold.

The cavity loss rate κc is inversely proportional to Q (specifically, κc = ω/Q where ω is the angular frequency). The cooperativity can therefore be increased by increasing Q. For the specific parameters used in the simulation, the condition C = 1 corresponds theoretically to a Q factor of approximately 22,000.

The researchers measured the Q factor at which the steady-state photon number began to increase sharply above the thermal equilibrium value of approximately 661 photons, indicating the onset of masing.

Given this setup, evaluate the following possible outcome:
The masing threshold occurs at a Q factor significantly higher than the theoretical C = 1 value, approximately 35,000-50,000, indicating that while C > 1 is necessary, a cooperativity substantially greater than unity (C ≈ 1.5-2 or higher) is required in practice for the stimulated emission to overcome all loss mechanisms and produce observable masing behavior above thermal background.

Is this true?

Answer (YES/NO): NO